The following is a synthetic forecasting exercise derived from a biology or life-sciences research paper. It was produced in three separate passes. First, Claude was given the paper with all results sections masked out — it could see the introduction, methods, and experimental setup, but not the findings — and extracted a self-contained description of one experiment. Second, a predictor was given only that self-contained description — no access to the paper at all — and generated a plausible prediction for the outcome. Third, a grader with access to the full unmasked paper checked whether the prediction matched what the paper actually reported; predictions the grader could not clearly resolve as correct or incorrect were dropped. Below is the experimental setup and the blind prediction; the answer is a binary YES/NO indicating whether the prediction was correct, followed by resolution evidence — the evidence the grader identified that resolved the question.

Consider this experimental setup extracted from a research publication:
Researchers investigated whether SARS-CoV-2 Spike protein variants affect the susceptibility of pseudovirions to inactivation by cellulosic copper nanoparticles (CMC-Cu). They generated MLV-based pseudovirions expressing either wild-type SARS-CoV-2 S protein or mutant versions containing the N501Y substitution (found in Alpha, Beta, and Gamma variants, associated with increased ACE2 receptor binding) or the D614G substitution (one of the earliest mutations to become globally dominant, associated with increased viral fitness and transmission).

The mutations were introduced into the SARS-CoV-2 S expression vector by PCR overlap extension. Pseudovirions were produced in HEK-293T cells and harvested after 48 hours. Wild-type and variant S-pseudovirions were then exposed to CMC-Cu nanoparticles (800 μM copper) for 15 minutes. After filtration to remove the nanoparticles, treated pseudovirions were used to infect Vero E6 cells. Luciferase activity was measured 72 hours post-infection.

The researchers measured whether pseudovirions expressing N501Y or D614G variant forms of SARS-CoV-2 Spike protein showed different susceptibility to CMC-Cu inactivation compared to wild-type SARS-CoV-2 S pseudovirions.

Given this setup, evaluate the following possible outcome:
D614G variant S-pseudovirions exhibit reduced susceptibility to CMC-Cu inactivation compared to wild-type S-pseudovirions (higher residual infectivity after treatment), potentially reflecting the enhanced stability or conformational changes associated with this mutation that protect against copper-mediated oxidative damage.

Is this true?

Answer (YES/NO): NO